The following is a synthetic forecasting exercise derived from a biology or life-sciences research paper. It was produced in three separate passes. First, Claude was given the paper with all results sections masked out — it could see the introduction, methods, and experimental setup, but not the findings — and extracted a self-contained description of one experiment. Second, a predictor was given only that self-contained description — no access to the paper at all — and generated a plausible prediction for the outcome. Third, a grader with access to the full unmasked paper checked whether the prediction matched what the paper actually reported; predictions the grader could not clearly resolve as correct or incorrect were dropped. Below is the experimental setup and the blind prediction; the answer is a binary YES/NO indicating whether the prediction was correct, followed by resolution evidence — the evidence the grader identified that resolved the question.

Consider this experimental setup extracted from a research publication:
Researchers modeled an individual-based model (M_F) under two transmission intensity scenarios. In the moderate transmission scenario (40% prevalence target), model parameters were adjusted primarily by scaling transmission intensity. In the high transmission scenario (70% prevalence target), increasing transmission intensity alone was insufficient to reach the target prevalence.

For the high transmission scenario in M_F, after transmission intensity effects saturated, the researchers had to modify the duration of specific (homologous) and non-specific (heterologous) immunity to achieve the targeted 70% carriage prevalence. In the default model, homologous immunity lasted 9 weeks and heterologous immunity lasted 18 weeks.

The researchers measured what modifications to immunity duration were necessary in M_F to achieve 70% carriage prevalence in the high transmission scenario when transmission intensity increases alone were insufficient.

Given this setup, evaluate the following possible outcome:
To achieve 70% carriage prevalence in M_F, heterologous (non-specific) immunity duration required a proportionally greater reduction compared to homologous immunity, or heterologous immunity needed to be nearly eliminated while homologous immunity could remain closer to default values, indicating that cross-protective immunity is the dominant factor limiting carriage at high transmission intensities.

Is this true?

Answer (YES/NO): NO